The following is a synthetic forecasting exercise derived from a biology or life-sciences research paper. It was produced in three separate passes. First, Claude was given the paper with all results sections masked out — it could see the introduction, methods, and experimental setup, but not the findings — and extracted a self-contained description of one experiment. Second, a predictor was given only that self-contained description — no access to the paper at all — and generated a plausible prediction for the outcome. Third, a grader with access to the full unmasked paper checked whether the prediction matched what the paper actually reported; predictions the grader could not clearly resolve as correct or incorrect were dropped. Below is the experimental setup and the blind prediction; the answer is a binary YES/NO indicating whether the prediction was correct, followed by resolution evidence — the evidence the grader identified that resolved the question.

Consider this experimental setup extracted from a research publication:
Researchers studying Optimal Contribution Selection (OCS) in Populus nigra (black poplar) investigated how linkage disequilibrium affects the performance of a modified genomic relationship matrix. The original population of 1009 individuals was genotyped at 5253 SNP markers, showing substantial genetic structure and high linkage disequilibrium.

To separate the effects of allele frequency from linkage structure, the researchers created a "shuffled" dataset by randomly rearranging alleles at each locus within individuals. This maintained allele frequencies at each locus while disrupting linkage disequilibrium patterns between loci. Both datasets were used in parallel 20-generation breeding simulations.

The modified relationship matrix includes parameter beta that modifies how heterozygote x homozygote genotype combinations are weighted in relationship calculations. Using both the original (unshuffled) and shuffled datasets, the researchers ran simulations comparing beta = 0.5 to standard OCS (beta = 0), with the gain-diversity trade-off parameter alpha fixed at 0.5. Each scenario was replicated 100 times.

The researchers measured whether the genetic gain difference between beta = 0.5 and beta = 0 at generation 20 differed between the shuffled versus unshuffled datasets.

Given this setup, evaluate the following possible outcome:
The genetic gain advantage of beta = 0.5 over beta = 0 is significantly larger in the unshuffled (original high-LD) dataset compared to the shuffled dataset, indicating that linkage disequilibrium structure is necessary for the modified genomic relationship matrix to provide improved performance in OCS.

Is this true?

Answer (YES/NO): NO